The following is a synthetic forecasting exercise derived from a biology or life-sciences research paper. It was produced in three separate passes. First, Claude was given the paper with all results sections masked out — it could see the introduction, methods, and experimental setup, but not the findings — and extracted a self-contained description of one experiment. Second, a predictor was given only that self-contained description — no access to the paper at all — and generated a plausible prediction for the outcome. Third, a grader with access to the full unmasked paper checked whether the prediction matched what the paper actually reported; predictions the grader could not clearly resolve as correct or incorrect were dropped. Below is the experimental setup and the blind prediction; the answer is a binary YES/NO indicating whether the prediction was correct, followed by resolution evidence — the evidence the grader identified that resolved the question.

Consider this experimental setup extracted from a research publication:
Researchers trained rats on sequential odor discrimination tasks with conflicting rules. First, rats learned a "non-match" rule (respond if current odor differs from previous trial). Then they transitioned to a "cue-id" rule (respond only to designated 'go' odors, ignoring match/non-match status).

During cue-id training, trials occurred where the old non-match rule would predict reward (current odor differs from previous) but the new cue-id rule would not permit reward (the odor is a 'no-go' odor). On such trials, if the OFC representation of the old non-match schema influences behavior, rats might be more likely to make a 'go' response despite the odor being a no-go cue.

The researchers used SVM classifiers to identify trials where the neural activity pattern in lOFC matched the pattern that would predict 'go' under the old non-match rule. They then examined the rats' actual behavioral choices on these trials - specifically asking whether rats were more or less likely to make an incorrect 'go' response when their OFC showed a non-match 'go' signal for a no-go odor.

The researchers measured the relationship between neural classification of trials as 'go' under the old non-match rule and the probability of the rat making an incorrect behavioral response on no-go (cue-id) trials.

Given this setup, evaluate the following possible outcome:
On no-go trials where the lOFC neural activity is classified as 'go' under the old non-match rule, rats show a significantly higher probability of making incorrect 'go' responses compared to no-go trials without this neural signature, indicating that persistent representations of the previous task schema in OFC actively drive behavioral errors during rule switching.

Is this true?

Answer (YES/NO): NO